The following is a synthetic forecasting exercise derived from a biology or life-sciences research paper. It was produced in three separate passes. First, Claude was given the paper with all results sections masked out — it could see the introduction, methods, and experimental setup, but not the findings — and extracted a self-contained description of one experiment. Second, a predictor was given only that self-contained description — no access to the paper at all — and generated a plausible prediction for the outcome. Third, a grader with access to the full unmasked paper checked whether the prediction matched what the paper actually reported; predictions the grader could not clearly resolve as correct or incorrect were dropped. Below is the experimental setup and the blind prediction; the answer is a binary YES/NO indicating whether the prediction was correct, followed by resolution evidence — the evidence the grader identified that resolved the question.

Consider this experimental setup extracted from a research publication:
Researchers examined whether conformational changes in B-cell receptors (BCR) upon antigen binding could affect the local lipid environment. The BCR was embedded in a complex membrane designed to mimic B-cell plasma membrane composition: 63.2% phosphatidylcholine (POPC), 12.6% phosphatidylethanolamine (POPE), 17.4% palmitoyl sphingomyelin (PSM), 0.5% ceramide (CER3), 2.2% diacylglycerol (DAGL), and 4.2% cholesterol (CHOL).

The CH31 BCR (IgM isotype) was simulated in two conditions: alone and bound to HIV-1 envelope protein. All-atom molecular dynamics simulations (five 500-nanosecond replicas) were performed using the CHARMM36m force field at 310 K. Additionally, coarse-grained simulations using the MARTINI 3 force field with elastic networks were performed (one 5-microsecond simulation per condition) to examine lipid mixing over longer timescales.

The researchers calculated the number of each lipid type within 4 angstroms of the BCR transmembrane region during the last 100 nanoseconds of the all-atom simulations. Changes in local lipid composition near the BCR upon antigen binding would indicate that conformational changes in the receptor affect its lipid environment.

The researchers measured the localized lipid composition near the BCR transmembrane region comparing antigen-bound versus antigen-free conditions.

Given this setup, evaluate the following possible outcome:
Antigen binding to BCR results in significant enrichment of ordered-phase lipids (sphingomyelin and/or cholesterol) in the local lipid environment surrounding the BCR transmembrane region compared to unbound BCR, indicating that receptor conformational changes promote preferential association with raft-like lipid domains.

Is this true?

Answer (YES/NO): YES